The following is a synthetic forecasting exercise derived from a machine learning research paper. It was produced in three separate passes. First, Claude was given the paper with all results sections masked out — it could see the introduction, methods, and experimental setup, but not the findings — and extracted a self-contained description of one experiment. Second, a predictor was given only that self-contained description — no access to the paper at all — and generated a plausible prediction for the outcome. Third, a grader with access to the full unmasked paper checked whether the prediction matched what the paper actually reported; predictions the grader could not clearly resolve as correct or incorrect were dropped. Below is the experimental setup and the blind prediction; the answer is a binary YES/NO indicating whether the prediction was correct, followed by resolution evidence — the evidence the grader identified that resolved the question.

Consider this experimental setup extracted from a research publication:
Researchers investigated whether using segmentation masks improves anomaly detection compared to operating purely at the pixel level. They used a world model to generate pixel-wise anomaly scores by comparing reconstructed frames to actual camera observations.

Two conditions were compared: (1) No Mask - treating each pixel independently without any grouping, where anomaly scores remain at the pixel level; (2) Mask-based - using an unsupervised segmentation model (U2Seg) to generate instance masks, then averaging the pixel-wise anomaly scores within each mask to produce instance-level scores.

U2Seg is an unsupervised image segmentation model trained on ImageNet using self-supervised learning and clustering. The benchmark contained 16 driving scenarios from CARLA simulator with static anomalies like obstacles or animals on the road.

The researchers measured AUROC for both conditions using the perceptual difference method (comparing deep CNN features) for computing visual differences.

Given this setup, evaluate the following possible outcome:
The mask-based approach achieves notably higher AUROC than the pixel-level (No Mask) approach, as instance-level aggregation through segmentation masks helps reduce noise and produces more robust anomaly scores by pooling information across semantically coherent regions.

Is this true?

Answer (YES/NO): NO